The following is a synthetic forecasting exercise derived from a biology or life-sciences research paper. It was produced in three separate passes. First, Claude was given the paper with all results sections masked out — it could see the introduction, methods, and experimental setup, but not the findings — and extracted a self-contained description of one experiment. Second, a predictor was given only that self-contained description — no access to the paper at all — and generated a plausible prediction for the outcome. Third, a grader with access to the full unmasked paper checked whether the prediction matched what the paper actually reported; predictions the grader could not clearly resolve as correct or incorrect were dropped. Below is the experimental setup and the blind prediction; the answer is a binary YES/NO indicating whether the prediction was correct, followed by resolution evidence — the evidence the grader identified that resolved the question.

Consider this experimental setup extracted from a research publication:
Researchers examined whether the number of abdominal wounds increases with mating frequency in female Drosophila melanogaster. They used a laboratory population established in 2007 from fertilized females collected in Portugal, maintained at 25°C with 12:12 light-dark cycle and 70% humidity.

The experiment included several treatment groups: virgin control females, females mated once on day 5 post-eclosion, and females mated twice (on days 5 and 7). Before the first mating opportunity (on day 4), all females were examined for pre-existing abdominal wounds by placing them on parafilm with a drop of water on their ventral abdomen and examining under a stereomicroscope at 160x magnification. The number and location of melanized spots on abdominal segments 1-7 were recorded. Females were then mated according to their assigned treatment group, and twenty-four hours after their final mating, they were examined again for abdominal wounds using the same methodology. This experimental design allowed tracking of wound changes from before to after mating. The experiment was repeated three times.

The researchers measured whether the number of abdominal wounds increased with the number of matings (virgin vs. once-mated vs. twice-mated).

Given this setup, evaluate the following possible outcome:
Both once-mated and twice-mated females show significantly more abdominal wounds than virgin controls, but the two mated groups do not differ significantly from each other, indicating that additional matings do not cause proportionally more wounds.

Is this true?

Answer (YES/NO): NO